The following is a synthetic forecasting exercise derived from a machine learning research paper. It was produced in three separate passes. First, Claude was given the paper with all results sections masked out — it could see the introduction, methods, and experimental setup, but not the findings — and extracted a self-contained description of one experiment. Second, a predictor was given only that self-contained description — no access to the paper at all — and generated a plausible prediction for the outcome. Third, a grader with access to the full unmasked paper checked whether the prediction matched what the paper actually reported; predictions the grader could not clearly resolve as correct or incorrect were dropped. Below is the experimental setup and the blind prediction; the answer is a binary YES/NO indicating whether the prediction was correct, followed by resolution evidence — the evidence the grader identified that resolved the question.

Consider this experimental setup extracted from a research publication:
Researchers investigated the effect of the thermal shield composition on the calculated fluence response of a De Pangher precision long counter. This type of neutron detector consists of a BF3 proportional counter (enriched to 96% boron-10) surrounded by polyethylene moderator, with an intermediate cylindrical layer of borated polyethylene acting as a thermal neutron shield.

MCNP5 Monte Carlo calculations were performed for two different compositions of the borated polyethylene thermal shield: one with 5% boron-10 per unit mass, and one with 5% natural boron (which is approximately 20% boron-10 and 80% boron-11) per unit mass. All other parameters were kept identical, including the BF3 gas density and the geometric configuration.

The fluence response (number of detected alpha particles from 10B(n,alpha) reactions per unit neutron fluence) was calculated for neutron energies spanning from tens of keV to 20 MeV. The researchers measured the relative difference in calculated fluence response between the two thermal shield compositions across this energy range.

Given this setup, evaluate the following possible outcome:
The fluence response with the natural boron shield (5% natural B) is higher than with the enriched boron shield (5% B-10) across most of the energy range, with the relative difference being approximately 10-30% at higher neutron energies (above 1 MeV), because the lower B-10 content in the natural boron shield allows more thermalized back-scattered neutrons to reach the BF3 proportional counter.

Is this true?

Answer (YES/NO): NO